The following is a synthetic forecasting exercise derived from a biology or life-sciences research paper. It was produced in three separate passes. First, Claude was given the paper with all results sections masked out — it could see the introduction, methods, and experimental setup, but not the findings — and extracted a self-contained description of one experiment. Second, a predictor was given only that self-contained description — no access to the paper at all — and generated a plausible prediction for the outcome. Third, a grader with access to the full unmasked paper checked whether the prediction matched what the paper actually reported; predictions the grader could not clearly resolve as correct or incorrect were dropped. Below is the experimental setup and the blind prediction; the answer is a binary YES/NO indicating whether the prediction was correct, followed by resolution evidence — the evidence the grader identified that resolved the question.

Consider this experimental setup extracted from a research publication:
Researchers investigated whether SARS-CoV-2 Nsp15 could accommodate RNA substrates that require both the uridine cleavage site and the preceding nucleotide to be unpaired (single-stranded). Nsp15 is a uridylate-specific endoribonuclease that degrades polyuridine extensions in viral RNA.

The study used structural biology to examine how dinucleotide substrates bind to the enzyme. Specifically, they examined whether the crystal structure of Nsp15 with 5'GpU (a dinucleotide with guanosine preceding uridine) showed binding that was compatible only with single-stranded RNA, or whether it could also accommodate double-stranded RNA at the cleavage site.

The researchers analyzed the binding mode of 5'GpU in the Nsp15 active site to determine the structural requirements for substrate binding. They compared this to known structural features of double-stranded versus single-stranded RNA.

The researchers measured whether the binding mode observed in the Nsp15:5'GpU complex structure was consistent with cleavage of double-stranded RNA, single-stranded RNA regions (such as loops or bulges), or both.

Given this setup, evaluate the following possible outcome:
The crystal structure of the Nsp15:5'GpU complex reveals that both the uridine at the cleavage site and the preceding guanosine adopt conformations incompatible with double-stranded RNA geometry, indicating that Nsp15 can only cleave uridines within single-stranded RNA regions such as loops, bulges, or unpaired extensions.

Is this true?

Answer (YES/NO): YES